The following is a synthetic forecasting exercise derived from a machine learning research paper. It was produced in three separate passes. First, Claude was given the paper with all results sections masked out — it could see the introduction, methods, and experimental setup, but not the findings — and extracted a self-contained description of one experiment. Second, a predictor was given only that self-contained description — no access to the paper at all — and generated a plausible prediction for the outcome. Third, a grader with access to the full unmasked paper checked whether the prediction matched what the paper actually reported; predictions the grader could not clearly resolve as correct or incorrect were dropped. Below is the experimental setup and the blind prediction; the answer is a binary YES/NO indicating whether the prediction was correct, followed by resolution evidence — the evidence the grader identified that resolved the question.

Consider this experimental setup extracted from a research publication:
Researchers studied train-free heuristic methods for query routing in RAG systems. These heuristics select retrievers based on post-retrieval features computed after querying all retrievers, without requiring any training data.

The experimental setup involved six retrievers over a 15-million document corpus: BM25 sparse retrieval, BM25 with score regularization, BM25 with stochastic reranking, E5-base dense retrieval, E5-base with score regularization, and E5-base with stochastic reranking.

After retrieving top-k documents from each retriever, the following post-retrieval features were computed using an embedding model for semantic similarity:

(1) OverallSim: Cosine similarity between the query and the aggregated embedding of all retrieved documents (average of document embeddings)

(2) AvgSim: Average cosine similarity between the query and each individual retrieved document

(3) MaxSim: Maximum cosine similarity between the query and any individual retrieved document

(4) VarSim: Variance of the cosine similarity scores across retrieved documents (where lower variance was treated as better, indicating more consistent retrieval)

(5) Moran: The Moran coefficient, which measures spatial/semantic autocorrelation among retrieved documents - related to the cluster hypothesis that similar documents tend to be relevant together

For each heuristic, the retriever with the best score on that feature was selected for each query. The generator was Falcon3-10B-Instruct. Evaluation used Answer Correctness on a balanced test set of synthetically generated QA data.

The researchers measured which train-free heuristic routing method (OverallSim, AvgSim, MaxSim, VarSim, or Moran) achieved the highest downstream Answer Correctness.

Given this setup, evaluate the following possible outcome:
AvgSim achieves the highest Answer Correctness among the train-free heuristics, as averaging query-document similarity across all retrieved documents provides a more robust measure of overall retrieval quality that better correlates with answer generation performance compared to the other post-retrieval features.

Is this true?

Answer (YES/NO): NO